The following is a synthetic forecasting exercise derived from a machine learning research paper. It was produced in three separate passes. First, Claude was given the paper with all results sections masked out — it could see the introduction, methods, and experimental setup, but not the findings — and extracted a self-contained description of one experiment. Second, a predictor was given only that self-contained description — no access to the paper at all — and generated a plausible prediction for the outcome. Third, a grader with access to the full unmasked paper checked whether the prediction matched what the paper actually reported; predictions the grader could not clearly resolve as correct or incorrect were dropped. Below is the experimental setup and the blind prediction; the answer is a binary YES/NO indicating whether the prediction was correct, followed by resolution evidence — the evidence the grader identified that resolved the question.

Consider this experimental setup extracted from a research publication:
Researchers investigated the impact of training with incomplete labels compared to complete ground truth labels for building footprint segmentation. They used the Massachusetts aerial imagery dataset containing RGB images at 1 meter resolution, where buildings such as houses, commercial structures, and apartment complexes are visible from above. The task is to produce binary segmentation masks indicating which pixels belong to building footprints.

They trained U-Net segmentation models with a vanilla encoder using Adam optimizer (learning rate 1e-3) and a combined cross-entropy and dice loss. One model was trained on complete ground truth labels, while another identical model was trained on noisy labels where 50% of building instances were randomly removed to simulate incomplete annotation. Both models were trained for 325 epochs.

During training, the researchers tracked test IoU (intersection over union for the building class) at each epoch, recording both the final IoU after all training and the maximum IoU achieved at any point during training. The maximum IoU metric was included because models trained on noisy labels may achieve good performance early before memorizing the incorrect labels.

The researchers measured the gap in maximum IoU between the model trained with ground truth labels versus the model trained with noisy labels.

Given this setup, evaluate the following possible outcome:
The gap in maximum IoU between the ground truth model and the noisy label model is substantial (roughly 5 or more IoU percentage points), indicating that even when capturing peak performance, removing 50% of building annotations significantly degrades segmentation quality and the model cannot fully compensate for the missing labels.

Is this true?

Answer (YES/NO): YES